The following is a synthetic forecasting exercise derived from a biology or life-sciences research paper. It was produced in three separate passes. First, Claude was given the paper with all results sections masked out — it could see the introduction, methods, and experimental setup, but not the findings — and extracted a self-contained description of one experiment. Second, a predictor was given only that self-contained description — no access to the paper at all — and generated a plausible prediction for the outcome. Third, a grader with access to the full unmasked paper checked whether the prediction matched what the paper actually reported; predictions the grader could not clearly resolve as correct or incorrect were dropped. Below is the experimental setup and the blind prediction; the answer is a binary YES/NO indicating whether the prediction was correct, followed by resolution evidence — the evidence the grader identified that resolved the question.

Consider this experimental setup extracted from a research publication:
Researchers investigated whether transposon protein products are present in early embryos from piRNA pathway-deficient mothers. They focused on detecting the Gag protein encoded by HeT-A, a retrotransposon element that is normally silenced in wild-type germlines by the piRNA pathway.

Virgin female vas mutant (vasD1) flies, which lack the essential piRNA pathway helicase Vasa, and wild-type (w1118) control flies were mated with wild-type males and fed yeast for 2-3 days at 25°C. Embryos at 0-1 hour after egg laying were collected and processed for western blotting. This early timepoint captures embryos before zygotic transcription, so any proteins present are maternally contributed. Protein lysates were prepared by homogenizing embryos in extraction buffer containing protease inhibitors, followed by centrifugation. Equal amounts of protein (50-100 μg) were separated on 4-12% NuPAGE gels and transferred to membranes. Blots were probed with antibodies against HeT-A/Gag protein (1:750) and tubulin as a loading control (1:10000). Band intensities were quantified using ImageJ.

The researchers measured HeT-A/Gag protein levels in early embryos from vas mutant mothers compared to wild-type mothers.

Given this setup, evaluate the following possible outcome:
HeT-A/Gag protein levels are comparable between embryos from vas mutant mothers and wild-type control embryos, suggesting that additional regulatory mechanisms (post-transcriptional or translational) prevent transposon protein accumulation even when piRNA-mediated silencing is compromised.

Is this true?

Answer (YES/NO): NO